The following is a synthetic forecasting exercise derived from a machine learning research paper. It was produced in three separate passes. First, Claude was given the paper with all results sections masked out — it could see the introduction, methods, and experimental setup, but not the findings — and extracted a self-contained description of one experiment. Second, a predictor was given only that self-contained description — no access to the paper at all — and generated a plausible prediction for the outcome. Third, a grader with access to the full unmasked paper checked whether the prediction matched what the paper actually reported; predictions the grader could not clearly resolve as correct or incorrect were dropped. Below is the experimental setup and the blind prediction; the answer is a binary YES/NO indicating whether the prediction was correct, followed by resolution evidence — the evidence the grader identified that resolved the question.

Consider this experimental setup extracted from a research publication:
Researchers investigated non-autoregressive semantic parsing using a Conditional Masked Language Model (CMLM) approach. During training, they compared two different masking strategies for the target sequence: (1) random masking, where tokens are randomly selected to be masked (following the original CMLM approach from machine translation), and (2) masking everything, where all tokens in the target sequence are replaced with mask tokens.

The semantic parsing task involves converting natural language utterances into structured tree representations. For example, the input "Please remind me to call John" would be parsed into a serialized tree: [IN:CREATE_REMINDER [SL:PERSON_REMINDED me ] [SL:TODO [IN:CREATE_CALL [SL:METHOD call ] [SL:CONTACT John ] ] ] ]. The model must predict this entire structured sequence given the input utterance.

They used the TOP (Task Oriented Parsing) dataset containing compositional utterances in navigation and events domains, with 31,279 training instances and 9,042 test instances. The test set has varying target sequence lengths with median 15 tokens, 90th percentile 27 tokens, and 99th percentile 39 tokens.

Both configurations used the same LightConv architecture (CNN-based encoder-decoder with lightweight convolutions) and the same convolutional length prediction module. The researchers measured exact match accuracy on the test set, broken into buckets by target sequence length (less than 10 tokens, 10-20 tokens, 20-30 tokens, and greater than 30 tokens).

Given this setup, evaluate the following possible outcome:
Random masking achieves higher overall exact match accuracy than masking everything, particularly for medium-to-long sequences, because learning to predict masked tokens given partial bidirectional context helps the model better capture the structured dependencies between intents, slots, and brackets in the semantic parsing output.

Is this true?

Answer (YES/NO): NO